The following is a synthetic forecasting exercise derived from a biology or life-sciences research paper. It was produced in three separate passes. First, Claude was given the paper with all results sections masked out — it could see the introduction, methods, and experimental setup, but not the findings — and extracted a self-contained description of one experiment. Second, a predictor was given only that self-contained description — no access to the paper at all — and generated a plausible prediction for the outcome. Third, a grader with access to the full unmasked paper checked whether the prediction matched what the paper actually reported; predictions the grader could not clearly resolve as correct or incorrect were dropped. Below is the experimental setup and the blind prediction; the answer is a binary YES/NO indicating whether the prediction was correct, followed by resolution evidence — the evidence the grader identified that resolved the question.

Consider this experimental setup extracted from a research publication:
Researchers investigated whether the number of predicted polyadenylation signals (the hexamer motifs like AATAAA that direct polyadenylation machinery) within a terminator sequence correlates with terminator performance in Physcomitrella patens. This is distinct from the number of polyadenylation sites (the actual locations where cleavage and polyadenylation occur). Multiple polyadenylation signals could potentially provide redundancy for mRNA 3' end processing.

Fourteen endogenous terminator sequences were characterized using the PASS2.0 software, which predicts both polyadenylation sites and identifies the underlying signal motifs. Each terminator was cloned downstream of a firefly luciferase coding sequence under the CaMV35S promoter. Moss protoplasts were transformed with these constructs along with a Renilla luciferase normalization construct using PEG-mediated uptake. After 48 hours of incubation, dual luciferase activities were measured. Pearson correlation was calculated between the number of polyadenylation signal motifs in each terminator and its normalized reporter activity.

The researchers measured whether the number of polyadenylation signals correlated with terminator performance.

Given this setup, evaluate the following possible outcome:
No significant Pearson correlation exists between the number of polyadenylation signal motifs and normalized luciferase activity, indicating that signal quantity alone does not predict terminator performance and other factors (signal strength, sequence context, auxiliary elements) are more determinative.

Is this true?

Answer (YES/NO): NO